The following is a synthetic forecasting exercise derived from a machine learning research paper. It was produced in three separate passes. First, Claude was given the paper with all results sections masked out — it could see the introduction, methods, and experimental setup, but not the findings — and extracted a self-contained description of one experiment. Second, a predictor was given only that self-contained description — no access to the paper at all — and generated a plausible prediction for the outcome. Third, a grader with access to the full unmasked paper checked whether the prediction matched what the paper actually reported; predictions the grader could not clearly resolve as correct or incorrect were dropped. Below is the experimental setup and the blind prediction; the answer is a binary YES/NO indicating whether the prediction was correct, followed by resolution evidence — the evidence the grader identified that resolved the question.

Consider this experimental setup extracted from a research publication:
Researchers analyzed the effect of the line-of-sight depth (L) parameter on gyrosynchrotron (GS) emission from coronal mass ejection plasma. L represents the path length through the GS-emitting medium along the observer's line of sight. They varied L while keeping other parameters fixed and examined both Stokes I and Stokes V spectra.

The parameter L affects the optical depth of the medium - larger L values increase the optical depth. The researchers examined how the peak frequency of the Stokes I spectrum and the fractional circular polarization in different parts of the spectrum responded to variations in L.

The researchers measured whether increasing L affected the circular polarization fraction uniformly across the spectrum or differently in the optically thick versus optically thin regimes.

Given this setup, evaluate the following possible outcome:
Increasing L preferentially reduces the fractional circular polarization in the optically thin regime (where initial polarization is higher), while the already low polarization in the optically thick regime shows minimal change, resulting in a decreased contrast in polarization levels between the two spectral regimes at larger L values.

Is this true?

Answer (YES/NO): NO